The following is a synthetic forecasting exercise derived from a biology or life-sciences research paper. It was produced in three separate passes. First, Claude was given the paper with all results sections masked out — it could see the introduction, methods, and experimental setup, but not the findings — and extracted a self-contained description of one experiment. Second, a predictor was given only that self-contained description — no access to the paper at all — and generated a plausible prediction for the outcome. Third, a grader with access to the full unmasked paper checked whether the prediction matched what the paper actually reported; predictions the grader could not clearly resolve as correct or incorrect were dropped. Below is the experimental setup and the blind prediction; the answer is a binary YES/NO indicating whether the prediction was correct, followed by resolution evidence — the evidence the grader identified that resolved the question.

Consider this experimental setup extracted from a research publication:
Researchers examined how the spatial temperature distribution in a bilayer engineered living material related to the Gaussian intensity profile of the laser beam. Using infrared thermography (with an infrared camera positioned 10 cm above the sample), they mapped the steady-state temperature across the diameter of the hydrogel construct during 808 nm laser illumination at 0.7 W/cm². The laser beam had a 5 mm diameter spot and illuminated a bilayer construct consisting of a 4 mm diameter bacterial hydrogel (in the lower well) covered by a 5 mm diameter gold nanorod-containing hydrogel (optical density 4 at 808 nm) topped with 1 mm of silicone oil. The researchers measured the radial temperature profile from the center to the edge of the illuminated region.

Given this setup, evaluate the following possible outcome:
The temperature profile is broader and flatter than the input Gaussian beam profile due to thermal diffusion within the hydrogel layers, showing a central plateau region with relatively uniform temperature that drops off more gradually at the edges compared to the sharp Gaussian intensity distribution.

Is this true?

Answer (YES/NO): NO